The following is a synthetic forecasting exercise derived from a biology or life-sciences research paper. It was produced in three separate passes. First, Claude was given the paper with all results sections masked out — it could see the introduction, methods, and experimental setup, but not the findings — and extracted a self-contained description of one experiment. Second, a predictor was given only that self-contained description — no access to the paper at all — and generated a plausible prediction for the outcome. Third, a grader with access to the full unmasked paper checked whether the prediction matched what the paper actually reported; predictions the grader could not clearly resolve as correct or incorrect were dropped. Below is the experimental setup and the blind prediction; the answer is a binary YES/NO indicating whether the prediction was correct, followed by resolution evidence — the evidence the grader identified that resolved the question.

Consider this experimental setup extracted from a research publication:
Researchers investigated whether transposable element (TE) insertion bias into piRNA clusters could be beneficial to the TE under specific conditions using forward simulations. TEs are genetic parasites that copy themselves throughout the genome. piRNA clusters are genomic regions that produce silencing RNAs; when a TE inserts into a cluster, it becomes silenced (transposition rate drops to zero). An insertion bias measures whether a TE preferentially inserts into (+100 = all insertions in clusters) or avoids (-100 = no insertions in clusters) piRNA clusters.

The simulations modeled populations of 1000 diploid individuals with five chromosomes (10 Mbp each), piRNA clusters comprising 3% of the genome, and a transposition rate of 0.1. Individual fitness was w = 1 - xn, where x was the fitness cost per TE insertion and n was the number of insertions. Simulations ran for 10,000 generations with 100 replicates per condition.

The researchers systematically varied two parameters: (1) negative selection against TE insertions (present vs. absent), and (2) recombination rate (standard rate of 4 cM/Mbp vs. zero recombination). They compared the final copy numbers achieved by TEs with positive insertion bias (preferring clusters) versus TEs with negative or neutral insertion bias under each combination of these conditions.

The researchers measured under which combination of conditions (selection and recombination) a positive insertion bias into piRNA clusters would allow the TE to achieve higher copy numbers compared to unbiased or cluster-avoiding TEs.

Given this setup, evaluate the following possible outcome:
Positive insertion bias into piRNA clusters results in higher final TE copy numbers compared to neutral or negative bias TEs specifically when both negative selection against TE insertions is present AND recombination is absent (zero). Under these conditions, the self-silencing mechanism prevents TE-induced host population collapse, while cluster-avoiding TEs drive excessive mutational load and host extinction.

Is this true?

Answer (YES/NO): YES